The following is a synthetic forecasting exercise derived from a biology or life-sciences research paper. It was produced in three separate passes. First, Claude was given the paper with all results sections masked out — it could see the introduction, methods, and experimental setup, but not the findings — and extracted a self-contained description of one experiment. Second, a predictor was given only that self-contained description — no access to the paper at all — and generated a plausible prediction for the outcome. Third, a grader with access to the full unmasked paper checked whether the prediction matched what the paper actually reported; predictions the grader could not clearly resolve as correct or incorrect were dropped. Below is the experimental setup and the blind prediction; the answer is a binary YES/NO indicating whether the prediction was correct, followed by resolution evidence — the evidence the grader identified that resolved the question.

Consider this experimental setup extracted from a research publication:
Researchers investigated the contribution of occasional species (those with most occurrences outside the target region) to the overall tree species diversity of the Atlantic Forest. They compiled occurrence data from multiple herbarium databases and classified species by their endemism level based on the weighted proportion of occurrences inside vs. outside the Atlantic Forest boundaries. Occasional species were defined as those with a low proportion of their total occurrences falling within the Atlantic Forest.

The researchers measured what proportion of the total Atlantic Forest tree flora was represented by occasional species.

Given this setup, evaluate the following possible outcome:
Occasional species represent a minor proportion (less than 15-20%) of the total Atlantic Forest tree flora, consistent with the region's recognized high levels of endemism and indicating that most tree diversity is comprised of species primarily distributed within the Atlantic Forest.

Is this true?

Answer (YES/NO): YES